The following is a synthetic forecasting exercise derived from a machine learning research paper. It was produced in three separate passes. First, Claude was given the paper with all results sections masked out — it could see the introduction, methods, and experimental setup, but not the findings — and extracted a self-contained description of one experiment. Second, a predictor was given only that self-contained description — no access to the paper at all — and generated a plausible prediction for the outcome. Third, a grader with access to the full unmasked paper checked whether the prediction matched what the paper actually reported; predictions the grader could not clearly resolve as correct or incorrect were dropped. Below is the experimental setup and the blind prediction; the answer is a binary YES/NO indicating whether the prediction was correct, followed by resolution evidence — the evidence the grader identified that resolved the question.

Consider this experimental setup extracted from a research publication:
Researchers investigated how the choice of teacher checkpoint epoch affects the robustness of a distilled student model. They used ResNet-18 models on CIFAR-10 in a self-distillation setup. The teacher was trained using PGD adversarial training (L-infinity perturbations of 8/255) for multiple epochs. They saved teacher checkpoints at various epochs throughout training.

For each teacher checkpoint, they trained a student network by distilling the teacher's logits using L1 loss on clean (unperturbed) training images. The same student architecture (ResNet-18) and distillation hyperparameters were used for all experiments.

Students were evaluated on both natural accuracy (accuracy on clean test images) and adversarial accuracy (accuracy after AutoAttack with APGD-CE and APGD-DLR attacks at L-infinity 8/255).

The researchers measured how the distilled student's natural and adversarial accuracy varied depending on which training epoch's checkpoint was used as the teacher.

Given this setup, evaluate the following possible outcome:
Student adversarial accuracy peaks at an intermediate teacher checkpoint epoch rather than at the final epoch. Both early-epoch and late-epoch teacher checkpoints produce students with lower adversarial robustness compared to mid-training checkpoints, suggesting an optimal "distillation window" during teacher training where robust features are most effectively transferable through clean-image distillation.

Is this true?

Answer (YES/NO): YES